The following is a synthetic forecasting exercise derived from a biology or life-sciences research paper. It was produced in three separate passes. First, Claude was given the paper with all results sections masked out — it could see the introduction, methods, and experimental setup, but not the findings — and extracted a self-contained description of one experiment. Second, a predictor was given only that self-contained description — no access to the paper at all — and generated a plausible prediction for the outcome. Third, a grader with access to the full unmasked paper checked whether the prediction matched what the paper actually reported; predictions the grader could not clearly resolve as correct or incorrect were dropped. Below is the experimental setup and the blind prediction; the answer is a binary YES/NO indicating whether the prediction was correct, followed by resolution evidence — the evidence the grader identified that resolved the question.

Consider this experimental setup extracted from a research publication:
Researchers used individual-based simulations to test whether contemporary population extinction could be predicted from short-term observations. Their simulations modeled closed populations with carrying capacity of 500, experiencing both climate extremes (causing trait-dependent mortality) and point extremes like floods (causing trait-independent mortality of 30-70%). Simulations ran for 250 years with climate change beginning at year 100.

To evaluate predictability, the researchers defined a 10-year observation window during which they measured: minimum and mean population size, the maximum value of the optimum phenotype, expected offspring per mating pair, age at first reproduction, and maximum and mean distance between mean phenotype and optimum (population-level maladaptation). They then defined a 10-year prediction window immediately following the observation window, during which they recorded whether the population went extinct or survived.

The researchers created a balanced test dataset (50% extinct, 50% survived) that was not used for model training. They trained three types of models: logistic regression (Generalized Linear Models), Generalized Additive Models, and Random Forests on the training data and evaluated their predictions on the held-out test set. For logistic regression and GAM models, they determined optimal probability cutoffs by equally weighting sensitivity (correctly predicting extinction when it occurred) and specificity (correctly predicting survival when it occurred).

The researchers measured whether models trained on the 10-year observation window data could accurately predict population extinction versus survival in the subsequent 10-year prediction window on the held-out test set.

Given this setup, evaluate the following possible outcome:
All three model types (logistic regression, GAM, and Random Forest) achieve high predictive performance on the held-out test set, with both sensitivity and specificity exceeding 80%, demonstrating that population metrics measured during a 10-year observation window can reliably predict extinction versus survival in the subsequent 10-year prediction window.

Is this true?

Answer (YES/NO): YES